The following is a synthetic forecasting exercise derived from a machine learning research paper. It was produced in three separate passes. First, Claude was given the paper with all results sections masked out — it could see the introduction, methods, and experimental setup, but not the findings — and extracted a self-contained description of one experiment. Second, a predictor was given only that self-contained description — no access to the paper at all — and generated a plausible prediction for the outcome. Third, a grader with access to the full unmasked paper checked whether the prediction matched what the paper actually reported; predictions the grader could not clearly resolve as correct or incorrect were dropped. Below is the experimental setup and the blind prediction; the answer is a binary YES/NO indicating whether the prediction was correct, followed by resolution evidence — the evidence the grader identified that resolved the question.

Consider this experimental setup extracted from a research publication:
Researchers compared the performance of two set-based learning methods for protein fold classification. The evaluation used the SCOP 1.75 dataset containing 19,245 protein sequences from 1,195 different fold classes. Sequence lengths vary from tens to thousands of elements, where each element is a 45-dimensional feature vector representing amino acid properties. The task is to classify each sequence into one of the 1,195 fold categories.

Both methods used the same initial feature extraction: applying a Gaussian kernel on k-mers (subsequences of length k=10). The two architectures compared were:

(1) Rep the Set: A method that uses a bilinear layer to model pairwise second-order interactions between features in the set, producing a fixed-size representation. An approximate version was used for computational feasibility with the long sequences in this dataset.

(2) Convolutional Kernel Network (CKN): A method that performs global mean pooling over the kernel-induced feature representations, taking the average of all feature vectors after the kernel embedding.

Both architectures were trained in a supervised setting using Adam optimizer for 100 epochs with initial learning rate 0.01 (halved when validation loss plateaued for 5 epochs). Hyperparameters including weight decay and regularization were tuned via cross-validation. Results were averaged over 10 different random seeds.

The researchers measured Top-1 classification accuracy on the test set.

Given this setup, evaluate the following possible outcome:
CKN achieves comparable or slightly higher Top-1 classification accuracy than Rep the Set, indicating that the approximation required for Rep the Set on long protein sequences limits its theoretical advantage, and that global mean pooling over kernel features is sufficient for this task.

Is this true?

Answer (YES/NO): NO